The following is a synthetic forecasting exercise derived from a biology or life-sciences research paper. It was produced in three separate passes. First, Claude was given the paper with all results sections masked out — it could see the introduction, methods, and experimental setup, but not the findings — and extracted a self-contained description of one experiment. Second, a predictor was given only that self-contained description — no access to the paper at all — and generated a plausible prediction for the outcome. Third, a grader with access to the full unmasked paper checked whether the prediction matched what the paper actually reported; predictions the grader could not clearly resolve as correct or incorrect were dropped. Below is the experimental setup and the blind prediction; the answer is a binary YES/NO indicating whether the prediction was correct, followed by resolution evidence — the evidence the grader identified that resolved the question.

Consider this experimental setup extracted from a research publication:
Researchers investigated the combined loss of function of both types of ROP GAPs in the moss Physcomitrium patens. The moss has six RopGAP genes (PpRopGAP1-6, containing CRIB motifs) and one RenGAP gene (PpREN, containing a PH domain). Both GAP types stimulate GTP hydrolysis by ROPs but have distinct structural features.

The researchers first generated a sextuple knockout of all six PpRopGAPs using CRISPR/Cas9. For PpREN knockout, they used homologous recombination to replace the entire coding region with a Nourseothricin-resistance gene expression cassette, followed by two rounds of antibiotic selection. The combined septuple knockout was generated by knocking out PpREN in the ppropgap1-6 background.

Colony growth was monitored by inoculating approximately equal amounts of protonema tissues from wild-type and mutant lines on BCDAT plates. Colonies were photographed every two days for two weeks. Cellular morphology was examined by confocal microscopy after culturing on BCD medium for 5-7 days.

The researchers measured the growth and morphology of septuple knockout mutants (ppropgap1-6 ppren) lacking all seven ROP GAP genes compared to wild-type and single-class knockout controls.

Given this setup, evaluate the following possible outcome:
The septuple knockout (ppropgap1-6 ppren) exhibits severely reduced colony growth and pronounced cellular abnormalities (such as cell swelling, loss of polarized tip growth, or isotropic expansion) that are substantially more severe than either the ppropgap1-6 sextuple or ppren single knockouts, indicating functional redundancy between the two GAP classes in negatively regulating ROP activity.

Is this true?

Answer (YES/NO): YES